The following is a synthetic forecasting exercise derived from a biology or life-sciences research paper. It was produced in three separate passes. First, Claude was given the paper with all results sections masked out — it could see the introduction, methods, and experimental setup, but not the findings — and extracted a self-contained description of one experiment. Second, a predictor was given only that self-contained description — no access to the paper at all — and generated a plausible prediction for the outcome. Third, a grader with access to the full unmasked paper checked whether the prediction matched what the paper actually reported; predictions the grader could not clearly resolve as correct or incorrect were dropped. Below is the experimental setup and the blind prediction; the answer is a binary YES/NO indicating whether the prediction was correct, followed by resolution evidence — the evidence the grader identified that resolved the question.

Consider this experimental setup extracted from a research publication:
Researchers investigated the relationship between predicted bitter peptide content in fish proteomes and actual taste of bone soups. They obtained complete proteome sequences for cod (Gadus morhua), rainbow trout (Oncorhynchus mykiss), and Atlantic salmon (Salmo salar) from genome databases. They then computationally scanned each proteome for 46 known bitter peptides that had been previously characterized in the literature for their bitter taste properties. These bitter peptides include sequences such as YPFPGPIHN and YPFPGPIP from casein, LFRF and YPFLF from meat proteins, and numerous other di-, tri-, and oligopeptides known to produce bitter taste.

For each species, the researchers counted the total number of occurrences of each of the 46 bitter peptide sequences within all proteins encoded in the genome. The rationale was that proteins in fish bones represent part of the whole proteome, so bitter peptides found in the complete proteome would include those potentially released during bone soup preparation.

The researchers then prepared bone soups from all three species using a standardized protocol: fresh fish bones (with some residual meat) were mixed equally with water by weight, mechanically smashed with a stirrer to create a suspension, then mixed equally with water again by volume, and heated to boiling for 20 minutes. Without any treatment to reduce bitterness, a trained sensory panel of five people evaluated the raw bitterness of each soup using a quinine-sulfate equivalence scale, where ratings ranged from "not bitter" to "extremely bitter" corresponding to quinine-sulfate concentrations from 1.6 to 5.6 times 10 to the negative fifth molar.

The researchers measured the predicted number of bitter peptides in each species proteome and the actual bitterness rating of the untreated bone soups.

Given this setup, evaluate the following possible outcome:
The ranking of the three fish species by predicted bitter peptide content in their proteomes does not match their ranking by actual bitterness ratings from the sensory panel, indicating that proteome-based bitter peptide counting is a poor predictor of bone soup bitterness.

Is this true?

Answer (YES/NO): YES